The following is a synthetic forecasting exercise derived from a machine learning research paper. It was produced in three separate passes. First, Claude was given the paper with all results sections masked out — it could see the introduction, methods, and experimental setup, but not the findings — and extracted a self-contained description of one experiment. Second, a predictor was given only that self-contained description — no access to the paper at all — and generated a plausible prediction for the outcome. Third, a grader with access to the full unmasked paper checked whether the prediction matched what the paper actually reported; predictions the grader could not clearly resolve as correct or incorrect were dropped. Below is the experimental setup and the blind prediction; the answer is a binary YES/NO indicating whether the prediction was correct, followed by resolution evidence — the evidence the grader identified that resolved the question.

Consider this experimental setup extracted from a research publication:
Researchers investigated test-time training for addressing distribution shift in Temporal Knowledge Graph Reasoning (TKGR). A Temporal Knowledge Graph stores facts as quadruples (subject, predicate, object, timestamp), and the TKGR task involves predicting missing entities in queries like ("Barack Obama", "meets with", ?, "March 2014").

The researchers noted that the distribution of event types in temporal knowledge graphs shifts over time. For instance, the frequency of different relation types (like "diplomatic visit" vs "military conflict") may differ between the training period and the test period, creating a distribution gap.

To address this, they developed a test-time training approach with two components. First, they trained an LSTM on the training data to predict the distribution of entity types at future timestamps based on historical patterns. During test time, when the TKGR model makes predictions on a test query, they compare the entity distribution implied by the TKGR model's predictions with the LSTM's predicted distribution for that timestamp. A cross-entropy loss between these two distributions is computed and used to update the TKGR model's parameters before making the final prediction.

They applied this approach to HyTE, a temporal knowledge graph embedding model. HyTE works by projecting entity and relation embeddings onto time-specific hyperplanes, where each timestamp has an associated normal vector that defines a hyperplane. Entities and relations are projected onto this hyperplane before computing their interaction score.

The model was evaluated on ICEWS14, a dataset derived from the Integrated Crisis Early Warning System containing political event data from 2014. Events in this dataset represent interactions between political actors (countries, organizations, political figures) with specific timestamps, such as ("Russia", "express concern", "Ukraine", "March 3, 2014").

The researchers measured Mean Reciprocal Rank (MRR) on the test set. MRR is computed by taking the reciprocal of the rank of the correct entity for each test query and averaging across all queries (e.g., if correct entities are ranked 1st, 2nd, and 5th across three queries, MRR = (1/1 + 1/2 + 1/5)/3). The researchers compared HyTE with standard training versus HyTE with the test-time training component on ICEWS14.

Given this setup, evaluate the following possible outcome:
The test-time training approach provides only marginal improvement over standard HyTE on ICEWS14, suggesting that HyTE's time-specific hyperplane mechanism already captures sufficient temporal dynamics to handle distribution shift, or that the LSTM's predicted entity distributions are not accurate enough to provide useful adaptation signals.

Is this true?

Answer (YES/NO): NO